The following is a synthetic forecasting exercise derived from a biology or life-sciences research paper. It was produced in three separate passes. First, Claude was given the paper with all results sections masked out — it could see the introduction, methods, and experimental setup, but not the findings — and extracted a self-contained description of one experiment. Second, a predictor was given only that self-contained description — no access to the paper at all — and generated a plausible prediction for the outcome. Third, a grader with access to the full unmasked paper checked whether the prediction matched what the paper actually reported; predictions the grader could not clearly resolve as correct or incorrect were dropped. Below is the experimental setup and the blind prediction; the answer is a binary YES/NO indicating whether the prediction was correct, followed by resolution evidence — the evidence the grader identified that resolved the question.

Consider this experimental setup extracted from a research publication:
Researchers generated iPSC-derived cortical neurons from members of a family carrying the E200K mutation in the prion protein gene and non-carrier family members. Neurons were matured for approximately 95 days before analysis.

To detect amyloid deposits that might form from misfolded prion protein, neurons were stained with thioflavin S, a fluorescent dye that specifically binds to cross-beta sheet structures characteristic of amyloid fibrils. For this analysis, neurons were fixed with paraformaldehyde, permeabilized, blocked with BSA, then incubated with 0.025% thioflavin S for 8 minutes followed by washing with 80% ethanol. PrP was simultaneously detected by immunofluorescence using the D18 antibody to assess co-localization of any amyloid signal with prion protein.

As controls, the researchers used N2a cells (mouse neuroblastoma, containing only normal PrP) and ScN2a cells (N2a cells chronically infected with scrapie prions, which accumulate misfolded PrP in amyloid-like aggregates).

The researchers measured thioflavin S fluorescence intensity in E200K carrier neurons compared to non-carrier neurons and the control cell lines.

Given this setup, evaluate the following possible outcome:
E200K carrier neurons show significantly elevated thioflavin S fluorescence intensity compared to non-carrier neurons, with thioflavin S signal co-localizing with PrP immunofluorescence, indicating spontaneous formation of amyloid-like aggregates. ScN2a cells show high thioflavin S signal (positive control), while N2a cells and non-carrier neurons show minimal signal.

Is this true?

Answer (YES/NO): YES